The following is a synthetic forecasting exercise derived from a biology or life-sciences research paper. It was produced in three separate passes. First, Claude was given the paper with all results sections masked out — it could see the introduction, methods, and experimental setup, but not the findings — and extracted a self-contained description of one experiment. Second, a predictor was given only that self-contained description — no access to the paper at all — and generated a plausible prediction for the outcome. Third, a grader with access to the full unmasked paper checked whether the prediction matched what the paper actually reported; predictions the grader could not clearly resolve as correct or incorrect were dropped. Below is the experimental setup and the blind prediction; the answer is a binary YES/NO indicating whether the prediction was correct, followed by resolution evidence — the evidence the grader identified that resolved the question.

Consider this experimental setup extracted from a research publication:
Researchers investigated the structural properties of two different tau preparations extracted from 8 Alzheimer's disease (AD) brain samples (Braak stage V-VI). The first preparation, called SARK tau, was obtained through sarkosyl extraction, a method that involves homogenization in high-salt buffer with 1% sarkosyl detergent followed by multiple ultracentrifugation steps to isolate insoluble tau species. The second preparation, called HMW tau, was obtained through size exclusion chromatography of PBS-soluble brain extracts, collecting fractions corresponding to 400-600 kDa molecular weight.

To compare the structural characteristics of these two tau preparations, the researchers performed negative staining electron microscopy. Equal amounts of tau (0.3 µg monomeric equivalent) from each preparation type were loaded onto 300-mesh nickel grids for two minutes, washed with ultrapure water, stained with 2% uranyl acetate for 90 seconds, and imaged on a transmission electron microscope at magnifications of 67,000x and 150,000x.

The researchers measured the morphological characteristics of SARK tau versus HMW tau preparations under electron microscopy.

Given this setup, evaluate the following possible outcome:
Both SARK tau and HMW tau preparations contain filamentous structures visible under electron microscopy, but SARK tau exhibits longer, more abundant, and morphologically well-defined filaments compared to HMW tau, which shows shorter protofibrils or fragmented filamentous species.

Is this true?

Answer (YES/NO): YES